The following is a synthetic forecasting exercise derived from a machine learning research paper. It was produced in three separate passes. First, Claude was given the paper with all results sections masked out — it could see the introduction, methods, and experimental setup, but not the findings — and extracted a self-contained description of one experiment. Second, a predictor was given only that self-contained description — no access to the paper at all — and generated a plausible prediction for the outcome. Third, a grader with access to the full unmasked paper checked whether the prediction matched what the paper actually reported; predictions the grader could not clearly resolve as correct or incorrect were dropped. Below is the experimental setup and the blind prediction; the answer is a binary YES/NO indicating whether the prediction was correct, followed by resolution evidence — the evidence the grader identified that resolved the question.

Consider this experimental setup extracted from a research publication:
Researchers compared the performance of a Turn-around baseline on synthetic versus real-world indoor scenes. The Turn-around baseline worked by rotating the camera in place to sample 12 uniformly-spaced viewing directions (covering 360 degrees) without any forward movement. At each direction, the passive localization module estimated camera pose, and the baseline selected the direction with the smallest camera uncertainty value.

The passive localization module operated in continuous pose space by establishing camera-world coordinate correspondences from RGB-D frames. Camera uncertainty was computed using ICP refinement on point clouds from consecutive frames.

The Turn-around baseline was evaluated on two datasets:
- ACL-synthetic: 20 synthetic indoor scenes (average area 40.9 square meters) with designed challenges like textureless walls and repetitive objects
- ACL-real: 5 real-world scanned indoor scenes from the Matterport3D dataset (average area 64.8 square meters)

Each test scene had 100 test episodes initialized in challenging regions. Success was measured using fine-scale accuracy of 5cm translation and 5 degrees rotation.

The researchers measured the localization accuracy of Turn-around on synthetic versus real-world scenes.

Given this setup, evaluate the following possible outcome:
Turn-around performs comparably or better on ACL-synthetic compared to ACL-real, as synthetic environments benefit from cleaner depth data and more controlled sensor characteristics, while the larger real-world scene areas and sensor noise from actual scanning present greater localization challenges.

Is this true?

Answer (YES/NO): NO